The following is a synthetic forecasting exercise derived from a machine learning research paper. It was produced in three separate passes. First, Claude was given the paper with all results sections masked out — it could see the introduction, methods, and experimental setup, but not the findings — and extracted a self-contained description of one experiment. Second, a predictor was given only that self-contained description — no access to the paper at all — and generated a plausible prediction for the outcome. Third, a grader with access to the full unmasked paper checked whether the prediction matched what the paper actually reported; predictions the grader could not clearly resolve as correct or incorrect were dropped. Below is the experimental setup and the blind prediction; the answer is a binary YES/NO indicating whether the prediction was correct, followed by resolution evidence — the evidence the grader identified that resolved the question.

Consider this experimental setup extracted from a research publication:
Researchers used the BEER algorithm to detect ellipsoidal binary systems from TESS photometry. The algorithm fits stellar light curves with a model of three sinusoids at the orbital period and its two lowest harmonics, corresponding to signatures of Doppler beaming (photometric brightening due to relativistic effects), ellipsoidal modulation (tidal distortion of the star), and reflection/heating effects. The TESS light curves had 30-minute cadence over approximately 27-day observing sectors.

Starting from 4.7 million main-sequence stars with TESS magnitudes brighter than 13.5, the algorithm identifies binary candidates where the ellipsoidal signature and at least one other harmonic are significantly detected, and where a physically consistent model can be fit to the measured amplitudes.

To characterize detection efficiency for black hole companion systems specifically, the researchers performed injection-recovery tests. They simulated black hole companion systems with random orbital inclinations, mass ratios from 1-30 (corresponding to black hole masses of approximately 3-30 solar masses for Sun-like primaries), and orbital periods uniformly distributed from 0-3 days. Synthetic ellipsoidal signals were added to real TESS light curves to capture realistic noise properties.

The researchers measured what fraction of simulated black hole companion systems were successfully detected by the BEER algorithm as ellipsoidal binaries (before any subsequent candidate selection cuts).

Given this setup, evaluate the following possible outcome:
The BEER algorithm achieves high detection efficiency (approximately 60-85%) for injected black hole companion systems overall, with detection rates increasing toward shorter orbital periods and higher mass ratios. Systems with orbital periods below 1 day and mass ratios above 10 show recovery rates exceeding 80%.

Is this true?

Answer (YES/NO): NO